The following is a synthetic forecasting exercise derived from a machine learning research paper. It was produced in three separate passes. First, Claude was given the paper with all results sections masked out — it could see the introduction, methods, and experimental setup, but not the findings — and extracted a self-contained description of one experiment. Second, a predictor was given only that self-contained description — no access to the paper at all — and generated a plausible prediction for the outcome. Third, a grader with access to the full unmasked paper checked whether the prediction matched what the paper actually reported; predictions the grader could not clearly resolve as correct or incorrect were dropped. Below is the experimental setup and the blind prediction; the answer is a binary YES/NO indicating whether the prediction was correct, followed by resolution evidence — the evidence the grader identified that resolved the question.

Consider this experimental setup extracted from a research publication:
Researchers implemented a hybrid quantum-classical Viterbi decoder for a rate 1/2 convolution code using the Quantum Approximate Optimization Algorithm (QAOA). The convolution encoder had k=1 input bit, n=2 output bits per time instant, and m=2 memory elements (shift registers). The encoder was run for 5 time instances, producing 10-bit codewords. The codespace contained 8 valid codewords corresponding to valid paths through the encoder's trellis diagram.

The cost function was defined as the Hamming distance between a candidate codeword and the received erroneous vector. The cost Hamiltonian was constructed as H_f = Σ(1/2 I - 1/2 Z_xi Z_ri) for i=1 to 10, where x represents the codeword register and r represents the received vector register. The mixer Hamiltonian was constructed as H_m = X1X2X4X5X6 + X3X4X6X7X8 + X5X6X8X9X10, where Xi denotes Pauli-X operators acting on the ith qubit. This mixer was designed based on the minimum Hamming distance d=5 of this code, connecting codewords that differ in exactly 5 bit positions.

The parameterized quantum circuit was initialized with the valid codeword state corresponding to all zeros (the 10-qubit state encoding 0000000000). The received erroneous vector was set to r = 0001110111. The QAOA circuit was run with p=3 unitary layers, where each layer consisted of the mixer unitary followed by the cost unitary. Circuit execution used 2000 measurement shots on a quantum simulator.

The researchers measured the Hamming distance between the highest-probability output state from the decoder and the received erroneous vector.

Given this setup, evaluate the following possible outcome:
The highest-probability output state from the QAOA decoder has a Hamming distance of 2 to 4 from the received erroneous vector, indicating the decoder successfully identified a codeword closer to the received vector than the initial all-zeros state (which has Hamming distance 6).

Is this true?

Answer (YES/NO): NO